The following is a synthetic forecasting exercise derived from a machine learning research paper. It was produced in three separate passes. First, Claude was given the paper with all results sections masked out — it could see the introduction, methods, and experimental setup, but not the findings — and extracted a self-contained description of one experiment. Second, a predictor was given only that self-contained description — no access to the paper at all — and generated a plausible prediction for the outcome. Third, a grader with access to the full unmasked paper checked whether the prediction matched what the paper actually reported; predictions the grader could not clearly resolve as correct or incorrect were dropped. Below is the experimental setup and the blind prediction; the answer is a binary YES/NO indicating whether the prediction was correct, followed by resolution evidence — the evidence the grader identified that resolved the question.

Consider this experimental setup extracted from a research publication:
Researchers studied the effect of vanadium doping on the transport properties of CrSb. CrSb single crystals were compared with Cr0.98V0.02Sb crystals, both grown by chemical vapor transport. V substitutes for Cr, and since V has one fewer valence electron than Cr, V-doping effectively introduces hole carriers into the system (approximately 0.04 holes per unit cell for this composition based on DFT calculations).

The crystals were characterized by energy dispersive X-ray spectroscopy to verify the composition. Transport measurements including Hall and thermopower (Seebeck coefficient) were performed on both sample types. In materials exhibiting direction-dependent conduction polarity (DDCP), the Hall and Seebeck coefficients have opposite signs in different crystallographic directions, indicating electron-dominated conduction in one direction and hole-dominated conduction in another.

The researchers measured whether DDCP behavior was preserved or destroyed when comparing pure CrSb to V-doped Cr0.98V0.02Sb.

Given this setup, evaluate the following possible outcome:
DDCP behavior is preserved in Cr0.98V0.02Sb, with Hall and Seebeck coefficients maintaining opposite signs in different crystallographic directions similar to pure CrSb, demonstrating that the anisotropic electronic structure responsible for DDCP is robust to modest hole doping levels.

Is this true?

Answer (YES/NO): NO